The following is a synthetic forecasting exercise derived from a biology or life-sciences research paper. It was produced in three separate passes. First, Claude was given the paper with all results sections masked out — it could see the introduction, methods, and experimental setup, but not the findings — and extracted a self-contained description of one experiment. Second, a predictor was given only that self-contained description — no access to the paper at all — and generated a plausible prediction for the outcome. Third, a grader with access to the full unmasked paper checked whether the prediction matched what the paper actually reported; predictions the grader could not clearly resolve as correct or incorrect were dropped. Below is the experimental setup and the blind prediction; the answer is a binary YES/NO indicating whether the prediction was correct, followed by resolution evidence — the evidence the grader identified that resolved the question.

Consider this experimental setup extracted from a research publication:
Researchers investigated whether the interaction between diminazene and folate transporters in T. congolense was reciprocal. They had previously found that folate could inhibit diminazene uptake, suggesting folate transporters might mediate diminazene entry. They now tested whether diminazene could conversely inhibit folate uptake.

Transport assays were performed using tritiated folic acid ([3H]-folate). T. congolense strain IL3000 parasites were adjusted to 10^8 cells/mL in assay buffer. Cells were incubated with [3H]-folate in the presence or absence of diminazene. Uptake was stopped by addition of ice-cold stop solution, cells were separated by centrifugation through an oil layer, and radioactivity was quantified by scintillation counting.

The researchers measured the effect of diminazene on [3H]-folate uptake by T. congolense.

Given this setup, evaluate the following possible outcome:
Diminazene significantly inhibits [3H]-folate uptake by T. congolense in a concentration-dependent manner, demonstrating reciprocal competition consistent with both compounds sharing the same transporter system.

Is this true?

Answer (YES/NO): NO